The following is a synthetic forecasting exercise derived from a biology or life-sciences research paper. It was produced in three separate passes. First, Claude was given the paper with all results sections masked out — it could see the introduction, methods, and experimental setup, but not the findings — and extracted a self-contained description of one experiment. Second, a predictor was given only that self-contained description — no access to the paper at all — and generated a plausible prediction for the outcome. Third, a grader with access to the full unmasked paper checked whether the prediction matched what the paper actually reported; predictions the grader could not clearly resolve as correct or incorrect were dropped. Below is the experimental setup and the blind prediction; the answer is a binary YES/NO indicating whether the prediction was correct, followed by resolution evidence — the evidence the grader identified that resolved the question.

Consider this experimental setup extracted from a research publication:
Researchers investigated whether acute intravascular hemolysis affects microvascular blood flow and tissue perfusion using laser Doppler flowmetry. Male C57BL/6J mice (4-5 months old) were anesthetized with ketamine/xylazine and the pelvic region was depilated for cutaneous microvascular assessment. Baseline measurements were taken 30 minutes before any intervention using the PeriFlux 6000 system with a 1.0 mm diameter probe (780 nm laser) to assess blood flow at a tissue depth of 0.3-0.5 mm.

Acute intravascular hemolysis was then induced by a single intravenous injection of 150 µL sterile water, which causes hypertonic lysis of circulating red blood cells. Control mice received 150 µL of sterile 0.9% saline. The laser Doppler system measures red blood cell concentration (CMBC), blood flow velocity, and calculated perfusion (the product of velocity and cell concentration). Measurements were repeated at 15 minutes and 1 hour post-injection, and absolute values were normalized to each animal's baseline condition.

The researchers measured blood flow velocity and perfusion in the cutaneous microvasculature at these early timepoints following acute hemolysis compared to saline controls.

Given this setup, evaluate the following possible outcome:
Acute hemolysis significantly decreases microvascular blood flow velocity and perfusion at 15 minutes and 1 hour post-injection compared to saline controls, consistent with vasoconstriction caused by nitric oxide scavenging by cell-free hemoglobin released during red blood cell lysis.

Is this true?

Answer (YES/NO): NO